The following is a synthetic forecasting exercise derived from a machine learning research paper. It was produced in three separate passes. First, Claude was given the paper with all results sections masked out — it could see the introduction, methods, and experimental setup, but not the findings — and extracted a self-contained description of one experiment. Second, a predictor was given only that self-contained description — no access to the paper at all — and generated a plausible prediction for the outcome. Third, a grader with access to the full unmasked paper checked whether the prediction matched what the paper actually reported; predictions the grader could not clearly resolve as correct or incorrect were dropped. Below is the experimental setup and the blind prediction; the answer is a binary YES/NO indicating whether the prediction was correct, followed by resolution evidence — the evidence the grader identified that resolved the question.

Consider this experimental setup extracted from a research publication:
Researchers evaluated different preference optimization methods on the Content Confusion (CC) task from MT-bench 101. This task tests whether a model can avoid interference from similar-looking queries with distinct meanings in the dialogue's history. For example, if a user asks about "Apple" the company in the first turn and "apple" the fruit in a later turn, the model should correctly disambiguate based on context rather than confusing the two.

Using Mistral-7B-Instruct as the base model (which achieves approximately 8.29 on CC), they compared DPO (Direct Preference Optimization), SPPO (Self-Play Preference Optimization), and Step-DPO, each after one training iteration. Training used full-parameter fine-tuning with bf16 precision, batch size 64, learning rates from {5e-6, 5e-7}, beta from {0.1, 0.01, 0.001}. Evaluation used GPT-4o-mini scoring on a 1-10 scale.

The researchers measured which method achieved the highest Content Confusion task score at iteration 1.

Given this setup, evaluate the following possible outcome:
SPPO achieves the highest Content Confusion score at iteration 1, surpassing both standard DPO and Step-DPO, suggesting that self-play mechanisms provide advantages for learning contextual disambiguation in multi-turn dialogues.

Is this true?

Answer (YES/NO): NO